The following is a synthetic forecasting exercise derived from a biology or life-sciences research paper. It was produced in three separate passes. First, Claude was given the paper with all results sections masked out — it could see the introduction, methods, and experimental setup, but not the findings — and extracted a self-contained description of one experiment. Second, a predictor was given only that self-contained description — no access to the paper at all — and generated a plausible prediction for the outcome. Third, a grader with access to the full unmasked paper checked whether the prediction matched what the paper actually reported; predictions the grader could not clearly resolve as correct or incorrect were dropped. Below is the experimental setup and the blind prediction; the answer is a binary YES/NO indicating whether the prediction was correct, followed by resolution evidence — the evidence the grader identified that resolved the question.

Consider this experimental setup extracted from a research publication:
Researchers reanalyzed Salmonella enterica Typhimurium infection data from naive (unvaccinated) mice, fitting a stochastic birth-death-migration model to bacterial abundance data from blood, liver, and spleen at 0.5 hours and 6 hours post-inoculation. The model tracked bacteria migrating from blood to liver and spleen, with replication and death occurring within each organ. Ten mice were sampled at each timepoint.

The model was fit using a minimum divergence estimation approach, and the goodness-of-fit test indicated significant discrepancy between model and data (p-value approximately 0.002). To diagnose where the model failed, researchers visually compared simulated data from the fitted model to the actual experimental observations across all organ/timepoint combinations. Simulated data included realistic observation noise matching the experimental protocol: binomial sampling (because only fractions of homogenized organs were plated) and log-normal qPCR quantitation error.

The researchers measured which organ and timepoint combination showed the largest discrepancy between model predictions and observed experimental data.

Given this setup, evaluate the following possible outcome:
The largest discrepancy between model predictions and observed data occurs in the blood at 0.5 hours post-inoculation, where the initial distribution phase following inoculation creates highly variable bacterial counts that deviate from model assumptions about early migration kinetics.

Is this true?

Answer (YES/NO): NO